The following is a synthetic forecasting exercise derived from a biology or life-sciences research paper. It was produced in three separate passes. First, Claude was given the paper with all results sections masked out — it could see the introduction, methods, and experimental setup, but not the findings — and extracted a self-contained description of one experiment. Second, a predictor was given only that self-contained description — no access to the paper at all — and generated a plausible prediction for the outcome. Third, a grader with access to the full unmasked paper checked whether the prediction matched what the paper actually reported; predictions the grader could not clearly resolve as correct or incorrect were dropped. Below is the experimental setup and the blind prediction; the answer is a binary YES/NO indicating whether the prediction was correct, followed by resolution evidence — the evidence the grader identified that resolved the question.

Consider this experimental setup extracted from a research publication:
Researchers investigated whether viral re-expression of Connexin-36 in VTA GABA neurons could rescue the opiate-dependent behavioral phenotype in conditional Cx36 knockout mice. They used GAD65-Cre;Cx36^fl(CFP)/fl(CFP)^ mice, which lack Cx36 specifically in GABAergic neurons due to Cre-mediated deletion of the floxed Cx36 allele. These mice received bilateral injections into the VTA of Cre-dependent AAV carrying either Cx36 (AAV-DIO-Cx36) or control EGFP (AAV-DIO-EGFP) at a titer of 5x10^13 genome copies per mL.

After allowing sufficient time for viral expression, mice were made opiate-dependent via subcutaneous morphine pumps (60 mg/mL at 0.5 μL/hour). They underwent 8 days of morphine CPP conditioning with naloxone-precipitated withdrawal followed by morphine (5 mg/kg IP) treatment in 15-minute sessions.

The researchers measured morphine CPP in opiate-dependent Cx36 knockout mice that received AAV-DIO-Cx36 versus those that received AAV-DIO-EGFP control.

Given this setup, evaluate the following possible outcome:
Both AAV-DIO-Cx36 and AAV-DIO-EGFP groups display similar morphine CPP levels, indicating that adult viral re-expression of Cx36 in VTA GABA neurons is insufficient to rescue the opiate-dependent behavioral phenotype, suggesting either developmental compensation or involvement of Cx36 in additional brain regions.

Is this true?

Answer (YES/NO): NO